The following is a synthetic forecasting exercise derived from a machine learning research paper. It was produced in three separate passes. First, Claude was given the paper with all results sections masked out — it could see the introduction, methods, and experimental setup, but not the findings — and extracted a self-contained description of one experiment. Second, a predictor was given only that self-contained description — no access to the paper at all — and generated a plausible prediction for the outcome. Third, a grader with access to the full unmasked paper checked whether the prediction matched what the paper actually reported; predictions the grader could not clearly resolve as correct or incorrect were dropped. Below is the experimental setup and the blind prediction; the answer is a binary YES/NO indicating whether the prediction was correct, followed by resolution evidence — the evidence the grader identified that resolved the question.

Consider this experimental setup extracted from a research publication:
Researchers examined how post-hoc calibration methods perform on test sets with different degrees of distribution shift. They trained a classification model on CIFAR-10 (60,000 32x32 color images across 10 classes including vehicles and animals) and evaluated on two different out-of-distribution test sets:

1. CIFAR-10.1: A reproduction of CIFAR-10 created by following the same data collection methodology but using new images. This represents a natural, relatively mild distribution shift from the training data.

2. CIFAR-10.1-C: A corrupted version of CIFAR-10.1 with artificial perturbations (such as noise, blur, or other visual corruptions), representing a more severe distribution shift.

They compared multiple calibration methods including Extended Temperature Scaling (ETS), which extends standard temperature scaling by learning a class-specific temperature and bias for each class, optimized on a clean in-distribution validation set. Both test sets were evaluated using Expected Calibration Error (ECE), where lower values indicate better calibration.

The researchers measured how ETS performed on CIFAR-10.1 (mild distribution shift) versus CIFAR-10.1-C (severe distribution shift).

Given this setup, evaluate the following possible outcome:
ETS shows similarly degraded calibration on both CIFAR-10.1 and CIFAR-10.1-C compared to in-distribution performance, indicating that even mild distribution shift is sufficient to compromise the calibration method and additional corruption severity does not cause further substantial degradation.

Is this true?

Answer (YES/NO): NO